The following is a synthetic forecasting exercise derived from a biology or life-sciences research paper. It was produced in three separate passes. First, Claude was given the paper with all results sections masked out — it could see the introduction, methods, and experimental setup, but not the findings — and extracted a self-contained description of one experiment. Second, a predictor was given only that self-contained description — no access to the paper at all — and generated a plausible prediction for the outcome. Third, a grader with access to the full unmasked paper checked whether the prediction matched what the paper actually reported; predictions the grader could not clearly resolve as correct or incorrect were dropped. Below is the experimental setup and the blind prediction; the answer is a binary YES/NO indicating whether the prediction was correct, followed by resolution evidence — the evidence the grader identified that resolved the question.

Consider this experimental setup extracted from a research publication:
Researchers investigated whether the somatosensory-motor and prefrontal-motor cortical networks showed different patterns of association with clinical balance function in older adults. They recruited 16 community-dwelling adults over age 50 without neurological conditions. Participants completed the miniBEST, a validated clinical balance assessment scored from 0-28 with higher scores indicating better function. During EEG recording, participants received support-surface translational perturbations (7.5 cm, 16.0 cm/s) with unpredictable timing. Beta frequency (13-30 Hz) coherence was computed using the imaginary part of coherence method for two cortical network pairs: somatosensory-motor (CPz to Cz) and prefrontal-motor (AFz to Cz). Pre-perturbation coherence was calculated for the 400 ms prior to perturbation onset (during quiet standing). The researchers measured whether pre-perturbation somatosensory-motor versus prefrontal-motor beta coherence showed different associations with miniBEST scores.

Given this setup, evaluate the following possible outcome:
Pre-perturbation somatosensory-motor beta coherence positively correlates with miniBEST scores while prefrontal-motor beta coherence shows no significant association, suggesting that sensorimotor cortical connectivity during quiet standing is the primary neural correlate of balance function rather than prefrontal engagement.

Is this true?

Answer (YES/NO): YES